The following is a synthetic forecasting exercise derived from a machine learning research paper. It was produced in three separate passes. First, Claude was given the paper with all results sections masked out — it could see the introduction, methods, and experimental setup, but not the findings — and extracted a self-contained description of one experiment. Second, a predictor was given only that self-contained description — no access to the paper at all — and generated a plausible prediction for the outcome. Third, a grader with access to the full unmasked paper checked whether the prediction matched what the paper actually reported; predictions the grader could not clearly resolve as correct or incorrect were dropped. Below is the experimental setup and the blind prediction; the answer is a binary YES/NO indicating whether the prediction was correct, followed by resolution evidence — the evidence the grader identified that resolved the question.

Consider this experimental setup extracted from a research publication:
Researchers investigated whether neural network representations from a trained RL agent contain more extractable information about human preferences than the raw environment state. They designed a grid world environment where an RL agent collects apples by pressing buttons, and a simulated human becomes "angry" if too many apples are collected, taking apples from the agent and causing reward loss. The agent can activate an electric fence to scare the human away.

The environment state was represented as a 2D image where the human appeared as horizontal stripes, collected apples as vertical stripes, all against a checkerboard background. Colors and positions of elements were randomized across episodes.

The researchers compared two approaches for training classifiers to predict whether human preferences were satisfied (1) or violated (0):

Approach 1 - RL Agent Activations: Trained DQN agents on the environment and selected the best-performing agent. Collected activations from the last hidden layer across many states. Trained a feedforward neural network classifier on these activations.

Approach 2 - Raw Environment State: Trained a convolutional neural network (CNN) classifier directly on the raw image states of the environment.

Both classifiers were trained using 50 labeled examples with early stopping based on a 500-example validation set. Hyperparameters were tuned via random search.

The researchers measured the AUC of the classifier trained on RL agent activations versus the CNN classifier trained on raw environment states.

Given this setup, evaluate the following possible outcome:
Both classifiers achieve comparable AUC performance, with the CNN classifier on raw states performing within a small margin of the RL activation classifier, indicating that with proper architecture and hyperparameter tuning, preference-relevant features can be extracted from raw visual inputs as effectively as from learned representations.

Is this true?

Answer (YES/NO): NO